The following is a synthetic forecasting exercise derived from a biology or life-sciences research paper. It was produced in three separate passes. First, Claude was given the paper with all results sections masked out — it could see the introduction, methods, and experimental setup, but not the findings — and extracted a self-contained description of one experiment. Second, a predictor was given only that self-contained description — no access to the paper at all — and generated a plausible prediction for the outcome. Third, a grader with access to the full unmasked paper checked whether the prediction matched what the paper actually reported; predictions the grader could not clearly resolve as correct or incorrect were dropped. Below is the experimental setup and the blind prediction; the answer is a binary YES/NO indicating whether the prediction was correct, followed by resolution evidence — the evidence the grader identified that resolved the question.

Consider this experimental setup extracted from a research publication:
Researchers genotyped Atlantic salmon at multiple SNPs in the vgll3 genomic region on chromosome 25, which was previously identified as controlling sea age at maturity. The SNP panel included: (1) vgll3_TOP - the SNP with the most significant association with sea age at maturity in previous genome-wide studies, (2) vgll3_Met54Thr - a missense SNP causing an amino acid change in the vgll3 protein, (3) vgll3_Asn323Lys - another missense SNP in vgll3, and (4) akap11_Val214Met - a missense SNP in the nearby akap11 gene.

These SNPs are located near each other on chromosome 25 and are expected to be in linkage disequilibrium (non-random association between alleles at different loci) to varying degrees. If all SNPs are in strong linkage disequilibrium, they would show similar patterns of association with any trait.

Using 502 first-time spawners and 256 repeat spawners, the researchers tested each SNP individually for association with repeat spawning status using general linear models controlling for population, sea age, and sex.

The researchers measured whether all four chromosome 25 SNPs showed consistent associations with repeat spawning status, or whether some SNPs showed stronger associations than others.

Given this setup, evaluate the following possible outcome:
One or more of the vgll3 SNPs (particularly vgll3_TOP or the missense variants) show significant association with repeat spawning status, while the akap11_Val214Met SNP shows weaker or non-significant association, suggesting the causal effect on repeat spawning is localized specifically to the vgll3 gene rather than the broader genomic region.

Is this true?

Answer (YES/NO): NO